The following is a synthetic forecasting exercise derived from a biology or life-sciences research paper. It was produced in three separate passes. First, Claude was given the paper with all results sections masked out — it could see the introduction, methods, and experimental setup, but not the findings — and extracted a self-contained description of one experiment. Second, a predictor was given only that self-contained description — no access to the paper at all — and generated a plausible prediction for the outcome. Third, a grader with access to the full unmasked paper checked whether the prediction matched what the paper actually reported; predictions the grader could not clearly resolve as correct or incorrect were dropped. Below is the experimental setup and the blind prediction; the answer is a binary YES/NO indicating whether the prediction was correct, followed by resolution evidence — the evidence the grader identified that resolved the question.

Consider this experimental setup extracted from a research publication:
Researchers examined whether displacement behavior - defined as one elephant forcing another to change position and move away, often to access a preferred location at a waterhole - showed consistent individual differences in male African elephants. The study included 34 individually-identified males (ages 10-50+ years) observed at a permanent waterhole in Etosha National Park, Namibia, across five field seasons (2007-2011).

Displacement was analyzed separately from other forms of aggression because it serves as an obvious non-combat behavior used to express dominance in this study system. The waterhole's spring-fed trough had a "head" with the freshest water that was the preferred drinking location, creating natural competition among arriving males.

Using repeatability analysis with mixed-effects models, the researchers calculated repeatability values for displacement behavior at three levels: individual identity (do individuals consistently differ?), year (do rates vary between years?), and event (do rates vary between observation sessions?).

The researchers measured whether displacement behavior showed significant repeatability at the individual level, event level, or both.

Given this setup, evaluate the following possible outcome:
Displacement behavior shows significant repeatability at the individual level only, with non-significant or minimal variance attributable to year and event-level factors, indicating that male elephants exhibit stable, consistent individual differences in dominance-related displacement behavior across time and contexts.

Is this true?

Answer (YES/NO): NO